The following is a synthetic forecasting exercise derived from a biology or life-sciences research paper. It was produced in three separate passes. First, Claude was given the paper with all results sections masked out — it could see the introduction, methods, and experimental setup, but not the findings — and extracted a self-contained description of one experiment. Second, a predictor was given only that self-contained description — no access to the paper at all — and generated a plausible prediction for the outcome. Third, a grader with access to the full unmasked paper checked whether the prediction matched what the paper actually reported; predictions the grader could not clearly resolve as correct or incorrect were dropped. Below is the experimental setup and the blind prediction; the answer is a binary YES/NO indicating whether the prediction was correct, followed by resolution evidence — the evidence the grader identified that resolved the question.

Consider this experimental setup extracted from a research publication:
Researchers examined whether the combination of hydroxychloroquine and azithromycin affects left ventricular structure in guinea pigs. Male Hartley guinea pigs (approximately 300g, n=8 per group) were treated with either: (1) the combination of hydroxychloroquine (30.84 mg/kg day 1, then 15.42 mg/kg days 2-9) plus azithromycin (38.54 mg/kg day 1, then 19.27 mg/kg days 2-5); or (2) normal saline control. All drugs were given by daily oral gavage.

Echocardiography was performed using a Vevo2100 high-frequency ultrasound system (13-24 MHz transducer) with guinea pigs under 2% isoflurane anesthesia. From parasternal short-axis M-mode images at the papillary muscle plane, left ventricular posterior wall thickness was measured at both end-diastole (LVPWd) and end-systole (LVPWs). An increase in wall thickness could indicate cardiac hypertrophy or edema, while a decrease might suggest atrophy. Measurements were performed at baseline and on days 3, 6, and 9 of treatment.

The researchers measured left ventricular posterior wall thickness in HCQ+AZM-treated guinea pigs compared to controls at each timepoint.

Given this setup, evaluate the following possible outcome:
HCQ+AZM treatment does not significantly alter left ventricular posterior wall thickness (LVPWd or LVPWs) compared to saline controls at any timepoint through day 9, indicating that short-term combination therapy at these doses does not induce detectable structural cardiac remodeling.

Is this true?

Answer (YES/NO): YES